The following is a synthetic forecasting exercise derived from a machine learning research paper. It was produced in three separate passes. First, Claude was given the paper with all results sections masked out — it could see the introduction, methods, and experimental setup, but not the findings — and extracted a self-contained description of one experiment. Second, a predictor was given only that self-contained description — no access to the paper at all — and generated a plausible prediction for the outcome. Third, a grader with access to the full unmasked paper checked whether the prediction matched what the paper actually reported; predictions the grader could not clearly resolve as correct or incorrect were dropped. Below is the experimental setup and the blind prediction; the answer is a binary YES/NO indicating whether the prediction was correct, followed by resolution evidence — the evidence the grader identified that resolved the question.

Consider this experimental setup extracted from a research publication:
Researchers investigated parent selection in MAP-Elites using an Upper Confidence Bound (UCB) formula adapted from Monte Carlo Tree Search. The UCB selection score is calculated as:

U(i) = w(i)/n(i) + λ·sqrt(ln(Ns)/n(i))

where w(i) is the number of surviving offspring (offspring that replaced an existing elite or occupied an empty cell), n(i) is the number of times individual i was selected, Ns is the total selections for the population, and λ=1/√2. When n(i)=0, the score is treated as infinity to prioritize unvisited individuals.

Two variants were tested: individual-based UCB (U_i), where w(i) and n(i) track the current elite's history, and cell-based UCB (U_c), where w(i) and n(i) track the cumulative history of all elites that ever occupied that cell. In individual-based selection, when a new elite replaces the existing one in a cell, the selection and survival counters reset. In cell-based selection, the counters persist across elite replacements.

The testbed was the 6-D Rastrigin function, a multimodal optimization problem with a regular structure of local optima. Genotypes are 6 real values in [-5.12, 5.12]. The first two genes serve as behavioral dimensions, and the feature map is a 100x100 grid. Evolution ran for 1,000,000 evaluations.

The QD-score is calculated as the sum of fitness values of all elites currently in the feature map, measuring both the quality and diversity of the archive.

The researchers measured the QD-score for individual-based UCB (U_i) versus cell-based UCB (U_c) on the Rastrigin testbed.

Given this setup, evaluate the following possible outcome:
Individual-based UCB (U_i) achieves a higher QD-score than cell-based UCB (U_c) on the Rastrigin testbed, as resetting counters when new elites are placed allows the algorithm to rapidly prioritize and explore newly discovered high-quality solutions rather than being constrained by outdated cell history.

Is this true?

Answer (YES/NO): YES